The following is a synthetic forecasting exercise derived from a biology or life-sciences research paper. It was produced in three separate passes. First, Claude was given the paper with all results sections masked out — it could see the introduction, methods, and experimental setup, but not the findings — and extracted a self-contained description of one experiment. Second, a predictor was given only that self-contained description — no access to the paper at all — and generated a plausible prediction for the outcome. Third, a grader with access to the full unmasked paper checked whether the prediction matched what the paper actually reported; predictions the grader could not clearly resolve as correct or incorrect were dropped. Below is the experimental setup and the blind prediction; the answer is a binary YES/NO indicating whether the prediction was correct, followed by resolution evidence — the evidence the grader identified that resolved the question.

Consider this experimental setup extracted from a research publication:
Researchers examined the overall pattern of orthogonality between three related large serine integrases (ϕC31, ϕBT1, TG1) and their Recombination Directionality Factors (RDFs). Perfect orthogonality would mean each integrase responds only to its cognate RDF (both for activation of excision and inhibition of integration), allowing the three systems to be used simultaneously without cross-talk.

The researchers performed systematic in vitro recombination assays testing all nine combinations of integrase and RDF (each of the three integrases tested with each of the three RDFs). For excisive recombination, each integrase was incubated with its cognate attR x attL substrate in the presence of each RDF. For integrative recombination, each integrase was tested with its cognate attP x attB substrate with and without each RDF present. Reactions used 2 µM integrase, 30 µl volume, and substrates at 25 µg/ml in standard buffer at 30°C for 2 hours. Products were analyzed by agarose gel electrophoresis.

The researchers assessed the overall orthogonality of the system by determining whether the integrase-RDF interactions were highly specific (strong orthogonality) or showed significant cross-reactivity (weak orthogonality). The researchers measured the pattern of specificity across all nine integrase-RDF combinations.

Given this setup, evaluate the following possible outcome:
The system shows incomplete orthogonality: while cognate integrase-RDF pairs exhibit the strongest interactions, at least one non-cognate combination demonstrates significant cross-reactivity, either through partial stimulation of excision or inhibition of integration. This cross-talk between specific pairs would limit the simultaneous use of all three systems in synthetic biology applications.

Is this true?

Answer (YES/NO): YES